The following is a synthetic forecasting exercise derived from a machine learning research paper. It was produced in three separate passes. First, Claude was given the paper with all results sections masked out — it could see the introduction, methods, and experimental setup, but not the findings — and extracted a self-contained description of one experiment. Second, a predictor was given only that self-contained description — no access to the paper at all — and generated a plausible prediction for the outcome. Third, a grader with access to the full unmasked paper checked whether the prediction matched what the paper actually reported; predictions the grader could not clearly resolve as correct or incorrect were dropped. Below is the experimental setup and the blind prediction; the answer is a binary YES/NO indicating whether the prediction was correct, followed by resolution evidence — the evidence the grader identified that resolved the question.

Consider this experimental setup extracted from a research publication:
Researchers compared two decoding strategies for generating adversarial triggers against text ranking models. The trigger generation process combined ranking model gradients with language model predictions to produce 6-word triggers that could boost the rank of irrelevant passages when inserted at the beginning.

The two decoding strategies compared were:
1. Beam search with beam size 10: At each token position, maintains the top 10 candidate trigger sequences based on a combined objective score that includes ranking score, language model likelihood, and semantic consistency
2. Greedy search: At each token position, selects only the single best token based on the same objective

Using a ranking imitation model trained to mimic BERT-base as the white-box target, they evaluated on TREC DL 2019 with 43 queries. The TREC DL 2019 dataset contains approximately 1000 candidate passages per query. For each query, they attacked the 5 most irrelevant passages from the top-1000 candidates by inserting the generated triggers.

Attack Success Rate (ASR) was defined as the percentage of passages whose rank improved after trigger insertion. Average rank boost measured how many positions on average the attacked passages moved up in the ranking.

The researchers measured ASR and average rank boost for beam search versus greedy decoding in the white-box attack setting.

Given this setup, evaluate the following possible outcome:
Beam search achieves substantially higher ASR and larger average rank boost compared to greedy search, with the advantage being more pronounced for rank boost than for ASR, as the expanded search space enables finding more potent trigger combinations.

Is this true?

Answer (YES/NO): NO